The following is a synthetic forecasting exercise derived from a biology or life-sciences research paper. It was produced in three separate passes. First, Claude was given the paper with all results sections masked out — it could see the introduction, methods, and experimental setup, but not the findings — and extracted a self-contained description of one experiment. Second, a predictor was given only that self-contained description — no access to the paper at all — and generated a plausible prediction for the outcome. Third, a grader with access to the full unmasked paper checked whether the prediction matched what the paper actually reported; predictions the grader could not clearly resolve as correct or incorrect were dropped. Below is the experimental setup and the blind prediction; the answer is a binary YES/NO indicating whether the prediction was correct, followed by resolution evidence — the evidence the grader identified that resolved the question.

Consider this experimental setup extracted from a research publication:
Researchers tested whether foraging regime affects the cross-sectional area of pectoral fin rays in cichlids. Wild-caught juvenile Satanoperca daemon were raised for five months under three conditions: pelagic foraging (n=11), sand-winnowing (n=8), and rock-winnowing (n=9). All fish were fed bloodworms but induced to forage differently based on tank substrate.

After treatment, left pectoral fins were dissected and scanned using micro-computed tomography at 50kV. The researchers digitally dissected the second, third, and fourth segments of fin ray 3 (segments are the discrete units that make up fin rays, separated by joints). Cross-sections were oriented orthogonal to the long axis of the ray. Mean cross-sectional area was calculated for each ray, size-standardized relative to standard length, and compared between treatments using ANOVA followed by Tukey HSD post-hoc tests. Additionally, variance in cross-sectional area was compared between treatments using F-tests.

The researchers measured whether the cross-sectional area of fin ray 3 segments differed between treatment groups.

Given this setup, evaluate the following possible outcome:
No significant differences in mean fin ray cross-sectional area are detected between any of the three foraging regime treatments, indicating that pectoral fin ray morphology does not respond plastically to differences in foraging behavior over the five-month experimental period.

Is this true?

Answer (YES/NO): NO